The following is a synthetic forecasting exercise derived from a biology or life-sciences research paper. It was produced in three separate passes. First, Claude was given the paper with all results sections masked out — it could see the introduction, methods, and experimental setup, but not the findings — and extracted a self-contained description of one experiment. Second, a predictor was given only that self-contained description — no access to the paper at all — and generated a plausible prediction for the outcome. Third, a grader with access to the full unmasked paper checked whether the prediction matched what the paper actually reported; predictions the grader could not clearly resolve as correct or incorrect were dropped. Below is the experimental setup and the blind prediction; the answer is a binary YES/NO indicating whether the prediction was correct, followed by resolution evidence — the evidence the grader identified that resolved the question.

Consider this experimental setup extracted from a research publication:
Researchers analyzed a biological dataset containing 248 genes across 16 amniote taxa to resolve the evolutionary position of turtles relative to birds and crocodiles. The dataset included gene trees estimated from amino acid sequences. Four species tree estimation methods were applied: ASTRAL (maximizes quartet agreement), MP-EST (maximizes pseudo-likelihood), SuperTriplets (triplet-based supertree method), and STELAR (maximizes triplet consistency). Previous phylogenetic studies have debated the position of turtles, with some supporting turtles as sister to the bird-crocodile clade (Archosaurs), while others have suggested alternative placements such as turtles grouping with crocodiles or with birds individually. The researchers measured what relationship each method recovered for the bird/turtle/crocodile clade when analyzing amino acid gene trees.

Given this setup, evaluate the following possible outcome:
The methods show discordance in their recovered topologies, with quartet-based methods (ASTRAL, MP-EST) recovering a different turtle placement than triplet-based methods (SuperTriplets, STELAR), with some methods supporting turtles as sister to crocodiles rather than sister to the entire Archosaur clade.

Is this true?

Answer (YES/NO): NO